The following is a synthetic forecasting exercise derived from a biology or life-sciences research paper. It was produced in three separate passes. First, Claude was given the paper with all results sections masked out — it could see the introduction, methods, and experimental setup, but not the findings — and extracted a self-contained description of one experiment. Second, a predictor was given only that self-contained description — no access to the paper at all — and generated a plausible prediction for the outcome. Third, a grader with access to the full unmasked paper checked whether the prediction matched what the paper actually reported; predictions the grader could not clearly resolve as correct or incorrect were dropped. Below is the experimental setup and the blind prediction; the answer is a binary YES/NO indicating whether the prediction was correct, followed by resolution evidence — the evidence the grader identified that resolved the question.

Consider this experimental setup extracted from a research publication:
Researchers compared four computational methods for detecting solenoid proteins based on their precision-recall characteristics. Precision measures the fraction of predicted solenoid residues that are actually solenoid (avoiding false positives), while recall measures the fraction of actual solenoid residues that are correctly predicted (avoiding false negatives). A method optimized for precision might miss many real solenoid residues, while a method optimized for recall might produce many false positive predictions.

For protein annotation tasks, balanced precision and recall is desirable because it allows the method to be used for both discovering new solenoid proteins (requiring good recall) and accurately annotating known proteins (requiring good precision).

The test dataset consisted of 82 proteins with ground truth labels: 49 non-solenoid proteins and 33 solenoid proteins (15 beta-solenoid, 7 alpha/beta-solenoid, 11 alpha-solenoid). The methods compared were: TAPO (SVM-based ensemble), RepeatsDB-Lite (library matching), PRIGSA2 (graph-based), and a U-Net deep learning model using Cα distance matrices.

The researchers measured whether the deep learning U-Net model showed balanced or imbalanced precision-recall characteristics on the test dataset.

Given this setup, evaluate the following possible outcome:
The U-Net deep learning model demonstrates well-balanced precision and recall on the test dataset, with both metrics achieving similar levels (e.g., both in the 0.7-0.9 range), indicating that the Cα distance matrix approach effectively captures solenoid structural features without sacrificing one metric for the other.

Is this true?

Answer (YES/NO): YES